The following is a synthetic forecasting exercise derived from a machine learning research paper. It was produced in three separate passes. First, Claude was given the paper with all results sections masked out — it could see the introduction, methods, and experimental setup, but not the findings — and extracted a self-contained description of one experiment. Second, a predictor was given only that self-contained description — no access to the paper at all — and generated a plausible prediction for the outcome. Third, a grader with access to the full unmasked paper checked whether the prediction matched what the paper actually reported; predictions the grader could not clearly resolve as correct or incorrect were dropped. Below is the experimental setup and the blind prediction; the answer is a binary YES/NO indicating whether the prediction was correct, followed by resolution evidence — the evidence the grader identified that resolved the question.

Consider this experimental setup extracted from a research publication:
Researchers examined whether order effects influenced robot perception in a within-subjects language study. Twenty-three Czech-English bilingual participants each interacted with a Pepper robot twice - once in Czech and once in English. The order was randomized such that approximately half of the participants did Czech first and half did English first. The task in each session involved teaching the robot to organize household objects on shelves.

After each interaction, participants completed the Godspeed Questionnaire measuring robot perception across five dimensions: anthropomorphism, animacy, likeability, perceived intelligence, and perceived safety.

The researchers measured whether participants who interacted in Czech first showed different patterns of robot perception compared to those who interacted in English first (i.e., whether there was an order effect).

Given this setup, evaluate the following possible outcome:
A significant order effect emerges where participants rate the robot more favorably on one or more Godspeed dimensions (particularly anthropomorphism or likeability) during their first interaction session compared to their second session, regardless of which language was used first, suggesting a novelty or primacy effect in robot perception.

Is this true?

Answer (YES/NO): NO